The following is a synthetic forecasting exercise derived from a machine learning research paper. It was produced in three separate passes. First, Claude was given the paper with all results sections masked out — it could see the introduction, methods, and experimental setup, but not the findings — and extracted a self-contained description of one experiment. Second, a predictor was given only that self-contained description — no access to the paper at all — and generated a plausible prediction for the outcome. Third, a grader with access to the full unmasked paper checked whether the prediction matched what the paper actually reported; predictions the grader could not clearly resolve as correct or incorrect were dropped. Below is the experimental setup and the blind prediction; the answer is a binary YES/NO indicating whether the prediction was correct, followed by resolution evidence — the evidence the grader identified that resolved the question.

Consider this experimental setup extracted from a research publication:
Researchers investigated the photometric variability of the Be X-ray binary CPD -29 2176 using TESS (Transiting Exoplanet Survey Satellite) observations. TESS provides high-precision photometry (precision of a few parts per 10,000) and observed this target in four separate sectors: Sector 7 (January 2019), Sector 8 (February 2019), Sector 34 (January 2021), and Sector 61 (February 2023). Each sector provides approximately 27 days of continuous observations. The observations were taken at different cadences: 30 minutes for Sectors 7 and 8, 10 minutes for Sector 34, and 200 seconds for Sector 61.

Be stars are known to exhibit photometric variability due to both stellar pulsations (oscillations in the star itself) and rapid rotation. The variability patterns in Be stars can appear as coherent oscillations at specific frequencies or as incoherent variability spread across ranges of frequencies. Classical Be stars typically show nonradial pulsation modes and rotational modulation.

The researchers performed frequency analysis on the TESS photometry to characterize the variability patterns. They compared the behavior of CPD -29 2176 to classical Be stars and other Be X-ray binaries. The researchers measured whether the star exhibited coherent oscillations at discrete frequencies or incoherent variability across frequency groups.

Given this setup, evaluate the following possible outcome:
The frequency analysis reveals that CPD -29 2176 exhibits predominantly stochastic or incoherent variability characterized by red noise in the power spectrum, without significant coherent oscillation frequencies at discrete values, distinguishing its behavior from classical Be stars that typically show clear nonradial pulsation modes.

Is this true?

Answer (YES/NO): NO